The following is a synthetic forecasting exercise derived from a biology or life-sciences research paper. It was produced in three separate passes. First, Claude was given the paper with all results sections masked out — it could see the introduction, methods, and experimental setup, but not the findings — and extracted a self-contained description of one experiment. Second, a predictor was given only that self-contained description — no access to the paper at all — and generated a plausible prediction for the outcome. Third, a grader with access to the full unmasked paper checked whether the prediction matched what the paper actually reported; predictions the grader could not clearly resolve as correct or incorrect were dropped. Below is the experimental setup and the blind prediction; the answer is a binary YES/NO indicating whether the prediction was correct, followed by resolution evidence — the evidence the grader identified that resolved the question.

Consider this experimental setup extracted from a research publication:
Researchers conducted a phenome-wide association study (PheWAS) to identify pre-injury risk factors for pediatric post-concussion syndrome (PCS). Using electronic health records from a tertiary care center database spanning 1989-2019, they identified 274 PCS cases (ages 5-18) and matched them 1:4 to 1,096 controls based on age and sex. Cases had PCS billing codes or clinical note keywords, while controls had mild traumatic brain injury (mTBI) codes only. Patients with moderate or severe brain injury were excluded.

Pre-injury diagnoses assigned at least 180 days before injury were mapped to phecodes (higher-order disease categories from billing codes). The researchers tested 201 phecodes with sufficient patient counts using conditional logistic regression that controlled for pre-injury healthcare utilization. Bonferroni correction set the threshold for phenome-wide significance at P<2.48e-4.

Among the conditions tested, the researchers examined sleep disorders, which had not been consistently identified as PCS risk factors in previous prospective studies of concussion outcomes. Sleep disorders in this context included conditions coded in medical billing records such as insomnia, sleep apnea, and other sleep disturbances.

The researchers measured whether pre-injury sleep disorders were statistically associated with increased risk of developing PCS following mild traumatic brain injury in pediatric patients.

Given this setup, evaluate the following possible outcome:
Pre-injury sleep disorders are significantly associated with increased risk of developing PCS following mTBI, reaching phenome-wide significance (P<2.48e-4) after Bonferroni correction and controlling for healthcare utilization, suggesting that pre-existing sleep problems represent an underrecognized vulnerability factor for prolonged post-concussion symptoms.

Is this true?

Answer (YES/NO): YES